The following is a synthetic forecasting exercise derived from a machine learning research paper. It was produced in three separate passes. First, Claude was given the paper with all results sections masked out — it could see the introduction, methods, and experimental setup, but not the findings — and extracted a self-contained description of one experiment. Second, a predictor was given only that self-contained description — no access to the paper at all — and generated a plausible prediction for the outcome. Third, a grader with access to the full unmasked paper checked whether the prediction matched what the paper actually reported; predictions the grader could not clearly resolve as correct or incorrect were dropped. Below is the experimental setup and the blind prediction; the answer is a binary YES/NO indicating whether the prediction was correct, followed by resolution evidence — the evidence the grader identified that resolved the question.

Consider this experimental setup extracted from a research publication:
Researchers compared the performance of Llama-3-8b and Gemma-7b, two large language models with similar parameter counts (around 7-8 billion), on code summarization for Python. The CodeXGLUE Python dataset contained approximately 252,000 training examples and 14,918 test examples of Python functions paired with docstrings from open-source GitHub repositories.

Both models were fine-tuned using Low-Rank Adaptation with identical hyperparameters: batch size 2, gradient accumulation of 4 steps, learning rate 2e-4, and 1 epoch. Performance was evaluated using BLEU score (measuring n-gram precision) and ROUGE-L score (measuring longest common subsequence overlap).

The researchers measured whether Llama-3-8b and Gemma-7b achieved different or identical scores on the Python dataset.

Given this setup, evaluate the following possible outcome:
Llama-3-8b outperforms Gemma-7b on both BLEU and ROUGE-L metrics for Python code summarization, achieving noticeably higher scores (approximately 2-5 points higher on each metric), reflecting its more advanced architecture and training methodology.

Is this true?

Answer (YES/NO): NO